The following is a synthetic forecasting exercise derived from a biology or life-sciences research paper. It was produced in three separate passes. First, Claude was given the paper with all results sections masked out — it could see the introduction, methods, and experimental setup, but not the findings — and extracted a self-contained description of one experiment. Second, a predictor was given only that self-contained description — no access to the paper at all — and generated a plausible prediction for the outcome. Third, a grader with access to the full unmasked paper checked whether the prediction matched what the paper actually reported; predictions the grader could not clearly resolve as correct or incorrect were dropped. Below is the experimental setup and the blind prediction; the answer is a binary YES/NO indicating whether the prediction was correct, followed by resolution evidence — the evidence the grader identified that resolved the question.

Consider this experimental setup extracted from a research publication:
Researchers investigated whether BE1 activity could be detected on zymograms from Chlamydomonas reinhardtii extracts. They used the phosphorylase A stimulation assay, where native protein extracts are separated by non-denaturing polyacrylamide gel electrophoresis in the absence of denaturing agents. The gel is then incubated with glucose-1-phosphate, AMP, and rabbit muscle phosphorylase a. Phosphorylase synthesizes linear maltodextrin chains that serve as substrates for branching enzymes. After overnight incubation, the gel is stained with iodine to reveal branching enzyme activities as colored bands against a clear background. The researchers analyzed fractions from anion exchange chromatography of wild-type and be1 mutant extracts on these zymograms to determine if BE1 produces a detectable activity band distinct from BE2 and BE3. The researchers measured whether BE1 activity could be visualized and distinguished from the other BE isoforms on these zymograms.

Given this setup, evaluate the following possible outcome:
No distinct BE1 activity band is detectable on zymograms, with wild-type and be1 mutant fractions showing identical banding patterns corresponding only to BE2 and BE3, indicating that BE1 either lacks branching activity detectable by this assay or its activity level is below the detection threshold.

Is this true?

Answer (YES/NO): NO